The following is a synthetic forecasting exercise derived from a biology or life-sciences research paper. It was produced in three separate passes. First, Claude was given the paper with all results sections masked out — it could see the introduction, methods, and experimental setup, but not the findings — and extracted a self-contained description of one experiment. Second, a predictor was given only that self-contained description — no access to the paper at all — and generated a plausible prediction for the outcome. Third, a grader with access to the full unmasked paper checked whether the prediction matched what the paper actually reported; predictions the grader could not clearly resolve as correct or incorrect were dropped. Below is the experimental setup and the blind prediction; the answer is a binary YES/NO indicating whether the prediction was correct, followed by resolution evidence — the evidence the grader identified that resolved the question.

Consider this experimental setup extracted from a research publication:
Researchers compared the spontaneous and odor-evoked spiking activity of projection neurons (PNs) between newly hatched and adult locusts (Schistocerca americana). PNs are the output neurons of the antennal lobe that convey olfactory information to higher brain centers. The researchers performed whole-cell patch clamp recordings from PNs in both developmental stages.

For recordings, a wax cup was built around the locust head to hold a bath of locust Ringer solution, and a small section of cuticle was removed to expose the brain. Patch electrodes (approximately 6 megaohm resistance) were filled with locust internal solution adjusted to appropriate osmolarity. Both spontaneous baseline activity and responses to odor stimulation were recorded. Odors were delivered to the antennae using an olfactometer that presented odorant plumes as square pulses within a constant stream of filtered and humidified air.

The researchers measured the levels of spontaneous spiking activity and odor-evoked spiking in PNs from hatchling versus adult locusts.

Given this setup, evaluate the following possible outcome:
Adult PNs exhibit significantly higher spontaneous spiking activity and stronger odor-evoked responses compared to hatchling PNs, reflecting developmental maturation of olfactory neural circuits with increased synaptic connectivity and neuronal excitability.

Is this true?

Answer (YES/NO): NO